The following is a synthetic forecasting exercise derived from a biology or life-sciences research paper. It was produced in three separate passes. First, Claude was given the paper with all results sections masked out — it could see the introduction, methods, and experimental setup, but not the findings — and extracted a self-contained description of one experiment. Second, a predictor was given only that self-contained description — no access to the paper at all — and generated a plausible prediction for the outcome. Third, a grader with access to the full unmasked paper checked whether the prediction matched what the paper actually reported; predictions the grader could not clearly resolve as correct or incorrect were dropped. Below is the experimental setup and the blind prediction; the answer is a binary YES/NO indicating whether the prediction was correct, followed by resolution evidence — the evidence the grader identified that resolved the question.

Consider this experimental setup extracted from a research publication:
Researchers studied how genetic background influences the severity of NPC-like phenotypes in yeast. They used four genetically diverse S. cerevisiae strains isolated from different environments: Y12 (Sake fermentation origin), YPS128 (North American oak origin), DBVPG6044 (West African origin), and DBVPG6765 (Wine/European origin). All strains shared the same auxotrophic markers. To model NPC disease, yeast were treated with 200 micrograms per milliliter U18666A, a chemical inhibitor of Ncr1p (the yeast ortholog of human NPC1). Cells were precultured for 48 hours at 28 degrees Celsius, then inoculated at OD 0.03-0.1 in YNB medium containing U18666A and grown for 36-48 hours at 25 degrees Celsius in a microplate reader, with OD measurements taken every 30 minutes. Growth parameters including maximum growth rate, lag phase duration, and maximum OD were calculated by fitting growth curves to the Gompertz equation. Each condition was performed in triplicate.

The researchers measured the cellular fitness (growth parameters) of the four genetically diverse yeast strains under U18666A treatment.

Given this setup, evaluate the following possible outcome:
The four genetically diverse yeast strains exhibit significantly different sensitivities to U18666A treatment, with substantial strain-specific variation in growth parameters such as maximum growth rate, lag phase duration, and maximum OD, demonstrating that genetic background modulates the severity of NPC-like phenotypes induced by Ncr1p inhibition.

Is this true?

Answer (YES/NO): YES